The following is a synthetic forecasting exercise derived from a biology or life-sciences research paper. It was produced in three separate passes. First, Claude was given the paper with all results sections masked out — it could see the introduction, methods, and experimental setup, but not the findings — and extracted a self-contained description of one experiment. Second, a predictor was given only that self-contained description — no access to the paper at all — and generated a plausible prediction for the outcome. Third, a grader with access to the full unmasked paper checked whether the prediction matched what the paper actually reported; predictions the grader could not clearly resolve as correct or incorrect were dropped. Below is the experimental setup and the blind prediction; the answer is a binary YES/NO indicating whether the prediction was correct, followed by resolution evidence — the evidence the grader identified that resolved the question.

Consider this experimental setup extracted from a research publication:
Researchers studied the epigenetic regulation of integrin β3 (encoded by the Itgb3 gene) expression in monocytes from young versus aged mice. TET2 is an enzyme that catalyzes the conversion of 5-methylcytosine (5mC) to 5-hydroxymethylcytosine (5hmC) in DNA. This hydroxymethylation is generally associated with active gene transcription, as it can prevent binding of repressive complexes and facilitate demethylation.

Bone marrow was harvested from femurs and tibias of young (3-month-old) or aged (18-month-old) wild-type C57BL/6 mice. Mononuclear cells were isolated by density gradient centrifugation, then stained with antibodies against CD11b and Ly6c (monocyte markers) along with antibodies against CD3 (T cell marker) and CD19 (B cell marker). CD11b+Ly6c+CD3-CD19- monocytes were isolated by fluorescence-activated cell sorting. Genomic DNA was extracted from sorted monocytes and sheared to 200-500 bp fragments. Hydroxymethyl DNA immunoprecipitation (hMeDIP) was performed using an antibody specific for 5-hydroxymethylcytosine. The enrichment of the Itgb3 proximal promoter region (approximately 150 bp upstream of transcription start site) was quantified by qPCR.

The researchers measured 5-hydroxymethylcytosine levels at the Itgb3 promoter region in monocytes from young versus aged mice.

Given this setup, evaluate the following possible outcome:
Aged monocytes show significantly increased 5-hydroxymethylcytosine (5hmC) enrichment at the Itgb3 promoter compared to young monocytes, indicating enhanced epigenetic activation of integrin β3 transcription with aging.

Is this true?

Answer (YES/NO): NO